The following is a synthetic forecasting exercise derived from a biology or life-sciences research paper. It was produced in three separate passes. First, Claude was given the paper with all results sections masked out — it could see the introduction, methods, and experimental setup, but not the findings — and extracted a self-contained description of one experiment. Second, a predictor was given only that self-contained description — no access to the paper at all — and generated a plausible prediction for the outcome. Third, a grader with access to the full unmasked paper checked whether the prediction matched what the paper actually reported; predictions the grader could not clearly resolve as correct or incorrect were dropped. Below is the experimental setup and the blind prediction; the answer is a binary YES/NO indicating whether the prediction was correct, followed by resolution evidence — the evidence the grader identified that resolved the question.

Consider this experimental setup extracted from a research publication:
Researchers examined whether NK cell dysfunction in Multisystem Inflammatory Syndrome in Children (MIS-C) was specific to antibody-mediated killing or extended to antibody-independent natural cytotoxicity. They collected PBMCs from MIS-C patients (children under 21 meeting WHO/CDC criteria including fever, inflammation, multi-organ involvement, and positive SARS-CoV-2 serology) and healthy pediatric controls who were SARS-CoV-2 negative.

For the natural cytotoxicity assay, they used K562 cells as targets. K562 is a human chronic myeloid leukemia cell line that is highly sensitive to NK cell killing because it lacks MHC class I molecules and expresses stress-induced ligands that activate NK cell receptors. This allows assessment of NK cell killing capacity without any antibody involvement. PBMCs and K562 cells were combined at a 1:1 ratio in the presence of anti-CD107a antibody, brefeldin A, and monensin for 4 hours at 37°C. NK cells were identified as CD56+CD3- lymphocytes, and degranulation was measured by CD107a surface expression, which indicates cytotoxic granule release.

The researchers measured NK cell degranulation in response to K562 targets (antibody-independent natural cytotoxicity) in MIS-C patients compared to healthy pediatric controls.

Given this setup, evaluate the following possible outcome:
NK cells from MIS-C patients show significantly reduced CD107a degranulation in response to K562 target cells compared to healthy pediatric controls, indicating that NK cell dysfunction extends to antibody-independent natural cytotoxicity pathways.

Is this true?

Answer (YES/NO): YES